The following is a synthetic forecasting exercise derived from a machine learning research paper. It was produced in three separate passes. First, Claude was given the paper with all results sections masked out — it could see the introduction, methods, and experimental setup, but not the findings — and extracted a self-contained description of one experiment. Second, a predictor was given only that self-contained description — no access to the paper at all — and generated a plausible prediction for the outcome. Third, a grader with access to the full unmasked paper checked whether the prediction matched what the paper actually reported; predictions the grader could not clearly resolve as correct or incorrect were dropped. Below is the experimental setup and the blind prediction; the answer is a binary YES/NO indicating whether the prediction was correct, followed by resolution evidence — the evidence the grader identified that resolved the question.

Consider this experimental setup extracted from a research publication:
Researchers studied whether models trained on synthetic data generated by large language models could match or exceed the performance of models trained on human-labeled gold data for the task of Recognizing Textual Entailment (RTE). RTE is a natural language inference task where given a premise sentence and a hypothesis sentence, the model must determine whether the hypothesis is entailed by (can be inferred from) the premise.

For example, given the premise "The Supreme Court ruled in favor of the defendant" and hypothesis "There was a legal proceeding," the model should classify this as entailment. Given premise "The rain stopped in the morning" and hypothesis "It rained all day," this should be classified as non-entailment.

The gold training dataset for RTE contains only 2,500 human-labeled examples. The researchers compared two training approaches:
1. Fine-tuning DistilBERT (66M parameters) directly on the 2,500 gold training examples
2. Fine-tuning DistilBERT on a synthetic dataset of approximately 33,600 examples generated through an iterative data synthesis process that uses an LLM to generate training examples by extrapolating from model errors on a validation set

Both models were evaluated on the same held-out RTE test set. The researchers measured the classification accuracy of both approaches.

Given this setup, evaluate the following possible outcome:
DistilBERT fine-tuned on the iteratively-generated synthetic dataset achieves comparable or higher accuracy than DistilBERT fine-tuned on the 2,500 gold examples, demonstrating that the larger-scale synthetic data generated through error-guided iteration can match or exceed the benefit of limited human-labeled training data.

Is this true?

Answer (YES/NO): YES